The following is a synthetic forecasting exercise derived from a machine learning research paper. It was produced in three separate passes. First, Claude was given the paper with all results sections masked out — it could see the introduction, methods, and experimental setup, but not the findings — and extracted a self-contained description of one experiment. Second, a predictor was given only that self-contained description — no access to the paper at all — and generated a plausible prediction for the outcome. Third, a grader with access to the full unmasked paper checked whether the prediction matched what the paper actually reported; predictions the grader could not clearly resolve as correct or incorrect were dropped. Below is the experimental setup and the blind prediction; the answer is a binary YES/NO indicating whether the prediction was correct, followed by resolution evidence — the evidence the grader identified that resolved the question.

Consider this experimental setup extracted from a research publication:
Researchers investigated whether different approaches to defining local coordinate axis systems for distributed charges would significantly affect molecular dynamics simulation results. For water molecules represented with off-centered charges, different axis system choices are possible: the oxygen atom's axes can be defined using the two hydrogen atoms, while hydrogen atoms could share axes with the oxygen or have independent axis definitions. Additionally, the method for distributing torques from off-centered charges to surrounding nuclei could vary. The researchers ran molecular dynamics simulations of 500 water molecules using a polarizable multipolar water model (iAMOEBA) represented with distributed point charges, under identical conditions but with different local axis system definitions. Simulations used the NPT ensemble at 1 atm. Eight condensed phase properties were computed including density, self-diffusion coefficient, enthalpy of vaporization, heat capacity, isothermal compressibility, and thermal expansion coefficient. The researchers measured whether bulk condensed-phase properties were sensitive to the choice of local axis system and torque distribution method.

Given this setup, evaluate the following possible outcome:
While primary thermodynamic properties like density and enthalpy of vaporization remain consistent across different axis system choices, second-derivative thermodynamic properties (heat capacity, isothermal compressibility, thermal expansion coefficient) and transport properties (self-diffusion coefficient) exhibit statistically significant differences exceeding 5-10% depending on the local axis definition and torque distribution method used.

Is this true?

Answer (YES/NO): NO